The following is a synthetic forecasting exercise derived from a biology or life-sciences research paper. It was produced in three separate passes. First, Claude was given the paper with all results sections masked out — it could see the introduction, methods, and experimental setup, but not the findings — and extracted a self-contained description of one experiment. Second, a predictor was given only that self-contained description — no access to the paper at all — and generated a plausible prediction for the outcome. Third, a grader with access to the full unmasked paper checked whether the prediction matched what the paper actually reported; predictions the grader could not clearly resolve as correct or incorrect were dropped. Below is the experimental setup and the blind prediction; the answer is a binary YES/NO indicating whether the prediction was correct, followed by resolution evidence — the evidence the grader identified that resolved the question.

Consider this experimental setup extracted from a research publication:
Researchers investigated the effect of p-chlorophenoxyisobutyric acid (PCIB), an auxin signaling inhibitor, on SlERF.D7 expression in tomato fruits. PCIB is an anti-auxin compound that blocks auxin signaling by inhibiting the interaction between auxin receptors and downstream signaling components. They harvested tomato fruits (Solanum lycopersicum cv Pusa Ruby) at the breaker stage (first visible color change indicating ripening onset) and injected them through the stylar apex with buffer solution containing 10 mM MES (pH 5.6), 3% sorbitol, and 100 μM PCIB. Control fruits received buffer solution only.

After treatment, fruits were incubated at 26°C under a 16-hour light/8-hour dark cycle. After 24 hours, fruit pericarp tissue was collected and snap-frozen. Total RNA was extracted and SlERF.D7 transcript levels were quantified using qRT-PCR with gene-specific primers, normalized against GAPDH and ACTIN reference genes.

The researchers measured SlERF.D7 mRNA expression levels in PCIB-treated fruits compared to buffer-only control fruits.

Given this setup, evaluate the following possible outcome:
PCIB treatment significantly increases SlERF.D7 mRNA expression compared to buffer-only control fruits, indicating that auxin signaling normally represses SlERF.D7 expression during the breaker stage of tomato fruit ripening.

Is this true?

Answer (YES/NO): NO